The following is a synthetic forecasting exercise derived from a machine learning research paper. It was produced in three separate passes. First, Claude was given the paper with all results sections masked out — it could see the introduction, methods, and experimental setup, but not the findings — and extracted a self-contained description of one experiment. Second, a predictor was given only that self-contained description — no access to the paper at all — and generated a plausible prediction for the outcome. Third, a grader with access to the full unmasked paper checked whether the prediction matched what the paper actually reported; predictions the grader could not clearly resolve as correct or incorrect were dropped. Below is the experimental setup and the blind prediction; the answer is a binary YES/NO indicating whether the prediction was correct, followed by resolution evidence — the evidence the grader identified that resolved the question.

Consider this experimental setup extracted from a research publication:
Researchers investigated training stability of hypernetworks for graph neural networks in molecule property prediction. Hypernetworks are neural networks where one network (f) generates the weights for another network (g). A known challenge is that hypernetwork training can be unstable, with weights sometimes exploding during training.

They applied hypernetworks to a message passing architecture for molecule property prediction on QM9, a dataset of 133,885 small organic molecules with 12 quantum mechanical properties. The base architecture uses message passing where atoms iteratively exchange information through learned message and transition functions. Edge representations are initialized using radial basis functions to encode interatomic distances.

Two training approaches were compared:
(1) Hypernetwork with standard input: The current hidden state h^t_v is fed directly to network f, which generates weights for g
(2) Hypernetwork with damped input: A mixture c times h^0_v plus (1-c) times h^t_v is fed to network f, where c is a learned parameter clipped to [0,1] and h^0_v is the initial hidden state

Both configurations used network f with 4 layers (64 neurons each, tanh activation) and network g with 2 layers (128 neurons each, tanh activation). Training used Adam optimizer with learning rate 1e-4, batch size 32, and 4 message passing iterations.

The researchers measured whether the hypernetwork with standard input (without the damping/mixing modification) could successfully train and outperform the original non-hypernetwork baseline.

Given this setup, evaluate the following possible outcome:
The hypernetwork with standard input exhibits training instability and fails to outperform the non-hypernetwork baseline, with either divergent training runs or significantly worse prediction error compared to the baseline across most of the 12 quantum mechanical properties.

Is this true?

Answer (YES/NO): YES